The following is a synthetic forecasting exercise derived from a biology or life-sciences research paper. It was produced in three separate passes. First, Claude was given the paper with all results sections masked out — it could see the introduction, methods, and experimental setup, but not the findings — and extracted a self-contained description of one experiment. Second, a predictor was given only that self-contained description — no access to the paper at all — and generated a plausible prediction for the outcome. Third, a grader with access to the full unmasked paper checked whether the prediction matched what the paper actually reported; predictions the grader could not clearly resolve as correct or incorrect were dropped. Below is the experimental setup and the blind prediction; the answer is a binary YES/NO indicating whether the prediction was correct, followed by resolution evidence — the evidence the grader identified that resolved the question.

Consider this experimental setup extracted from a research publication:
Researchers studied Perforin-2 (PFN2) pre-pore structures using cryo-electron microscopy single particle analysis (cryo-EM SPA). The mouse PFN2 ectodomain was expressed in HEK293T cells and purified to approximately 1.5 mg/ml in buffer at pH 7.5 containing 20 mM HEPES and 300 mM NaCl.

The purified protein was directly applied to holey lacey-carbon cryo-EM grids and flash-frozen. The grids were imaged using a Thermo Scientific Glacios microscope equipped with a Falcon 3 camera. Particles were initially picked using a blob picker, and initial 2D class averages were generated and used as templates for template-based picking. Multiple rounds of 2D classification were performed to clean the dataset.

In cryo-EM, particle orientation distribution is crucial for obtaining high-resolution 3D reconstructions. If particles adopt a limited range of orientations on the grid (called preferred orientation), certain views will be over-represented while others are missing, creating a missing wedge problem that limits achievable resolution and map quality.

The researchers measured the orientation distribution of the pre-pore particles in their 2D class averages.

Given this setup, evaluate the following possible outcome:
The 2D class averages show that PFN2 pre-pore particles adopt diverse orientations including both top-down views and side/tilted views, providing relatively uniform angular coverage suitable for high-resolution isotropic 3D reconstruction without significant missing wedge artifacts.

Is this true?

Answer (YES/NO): NO